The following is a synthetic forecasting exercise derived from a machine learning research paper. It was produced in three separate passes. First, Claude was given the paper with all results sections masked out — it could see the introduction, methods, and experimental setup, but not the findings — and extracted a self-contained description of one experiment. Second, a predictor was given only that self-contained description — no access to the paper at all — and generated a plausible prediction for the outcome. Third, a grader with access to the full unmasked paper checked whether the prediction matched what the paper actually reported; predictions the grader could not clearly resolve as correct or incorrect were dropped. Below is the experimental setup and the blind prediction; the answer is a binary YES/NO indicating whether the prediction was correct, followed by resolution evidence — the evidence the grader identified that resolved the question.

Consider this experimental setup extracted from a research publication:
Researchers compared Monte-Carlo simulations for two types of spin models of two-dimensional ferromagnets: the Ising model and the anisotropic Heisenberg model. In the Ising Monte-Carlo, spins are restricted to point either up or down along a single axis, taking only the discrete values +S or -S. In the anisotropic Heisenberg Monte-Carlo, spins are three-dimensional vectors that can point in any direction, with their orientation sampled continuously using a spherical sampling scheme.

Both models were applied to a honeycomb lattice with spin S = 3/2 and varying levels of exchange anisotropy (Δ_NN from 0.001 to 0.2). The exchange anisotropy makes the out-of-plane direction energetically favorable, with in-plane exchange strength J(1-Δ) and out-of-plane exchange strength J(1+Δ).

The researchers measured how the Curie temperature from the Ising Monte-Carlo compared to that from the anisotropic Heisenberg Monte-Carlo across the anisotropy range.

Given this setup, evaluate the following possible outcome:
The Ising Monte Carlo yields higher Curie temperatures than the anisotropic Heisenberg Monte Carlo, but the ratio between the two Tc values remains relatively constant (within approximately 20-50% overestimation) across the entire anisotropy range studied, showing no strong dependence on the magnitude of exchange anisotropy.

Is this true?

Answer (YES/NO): NO